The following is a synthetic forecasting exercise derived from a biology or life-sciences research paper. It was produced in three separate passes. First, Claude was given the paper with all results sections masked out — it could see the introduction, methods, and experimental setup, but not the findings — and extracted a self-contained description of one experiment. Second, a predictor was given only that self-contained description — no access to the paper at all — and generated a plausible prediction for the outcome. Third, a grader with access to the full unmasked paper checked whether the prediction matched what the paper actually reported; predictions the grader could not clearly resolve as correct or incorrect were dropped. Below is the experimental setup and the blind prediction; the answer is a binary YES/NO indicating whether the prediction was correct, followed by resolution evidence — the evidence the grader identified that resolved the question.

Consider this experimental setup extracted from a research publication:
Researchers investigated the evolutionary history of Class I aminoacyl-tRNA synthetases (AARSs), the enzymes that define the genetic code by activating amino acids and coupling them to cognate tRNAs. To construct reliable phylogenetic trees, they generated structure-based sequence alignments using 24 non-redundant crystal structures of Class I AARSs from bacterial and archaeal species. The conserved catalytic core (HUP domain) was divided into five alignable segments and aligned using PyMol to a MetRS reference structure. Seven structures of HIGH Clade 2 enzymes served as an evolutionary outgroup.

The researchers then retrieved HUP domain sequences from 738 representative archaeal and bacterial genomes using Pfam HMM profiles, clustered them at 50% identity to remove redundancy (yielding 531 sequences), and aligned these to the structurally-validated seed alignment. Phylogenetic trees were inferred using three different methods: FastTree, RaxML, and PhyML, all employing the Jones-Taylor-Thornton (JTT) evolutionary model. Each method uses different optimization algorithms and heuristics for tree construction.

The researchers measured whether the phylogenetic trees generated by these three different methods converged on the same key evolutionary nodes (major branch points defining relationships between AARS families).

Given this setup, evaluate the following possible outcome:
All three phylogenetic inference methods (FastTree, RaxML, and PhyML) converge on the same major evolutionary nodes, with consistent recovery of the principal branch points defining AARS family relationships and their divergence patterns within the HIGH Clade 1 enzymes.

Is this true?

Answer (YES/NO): YES